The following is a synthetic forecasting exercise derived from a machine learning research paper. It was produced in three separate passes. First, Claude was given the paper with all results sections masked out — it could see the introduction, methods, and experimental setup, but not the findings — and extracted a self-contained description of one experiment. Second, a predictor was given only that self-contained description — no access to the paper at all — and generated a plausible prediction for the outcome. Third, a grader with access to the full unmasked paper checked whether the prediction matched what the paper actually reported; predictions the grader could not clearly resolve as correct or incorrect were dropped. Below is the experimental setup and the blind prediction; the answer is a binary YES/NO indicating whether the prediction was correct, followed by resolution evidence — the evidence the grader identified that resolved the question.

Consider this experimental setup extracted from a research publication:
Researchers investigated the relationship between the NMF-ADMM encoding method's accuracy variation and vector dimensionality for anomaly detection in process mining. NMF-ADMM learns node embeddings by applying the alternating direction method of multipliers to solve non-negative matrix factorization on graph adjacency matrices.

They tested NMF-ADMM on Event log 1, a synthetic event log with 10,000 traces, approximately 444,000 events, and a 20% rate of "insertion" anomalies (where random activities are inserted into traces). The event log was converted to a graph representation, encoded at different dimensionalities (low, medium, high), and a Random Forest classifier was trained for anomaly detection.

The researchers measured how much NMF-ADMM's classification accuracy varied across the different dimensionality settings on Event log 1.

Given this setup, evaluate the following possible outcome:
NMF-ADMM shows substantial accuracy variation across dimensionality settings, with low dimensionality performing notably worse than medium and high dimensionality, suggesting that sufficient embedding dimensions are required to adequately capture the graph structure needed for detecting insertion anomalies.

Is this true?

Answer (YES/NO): YES